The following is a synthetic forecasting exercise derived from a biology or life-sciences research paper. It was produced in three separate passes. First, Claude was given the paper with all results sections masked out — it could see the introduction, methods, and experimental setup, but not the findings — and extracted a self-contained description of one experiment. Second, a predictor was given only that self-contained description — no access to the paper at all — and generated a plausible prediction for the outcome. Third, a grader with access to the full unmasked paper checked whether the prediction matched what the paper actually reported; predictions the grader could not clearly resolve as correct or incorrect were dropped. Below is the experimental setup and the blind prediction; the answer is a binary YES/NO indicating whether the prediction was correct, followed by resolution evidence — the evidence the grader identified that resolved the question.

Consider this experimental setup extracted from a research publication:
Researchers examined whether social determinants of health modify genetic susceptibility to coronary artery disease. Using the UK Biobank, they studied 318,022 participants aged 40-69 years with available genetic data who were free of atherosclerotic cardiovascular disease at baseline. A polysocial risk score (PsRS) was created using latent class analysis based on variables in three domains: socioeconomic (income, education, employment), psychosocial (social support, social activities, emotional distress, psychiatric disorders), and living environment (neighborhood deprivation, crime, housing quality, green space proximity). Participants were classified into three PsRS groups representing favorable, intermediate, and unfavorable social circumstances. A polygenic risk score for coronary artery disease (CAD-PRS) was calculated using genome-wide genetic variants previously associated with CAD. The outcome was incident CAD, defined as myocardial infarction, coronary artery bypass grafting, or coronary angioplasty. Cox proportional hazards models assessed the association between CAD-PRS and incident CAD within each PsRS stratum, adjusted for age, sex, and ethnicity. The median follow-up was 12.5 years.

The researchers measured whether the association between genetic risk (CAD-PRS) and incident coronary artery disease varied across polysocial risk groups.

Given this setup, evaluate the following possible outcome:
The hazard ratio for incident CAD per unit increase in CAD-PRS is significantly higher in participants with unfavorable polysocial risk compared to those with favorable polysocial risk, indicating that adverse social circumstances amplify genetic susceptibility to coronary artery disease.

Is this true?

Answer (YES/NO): NO